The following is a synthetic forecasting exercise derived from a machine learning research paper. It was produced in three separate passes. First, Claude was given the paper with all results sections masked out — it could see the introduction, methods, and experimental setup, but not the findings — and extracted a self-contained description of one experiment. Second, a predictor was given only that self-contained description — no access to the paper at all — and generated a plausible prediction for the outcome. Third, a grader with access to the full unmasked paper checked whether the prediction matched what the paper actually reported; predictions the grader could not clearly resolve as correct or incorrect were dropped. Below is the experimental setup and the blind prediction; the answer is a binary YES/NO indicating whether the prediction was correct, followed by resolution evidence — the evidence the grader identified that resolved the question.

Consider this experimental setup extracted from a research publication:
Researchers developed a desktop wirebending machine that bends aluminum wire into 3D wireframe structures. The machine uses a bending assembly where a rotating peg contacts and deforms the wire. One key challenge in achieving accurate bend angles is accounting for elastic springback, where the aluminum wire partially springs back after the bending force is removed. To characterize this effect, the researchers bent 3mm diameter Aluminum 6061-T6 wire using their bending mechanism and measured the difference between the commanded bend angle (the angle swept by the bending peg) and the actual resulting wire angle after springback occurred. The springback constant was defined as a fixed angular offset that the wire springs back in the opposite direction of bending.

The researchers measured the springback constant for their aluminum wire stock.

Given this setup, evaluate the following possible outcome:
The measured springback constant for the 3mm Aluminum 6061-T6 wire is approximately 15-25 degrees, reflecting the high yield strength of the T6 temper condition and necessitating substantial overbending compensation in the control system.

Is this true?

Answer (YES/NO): NO